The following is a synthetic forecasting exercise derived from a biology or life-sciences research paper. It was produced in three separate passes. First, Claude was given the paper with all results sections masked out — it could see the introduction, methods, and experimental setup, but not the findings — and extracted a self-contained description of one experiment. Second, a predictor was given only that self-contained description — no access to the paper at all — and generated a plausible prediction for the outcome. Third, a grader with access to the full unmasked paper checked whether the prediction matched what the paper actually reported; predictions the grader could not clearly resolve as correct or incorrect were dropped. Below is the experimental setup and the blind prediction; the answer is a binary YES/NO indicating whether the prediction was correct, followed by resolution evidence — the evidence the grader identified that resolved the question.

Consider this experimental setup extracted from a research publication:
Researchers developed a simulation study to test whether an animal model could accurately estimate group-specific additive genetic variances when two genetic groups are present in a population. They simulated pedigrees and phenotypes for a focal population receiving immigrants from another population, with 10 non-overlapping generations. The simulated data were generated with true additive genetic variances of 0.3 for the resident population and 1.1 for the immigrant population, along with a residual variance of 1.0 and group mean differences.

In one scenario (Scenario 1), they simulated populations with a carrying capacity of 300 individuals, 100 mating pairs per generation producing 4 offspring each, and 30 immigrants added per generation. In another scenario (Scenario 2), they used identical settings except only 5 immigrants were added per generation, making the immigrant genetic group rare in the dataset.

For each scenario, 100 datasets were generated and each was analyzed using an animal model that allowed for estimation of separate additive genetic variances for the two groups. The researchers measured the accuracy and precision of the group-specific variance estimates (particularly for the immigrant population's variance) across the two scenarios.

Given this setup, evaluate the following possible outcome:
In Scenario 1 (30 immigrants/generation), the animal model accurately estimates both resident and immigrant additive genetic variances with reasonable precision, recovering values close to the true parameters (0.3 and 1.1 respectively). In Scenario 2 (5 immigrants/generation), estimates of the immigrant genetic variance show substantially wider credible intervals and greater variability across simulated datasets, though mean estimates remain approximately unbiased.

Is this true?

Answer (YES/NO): NO